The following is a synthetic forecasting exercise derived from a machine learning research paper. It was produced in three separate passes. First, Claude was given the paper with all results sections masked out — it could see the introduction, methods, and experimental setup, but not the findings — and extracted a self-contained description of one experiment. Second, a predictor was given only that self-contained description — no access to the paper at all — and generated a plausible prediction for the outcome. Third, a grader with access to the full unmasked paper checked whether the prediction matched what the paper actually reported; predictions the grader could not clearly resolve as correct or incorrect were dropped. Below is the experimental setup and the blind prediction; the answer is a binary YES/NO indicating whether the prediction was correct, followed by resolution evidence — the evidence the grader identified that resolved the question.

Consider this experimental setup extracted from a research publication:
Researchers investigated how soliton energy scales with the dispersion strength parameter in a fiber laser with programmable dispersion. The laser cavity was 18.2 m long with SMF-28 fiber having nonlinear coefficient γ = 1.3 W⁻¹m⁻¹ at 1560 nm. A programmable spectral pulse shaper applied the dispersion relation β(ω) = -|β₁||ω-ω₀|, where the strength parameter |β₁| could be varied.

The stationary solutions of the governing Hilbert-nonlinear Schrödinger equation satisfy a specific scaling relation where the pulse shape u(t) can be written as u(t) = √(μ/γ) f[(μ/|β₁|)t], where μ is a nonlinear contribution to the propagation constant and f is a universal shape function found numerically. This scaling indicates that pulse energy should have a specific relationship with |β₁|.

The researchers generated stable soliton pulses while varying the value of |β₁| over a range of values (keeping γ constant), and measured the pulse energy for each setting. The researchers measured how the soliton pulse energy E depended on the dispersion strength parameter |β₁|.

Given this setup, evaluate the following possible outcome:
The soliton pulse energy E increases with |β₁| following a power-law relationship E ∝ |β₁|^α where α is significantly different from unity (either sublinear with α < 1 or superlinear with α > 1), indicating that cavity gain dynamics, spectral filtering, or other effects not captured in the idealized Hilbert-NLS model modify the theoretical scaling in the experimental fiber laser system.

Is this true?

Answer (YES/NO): NO